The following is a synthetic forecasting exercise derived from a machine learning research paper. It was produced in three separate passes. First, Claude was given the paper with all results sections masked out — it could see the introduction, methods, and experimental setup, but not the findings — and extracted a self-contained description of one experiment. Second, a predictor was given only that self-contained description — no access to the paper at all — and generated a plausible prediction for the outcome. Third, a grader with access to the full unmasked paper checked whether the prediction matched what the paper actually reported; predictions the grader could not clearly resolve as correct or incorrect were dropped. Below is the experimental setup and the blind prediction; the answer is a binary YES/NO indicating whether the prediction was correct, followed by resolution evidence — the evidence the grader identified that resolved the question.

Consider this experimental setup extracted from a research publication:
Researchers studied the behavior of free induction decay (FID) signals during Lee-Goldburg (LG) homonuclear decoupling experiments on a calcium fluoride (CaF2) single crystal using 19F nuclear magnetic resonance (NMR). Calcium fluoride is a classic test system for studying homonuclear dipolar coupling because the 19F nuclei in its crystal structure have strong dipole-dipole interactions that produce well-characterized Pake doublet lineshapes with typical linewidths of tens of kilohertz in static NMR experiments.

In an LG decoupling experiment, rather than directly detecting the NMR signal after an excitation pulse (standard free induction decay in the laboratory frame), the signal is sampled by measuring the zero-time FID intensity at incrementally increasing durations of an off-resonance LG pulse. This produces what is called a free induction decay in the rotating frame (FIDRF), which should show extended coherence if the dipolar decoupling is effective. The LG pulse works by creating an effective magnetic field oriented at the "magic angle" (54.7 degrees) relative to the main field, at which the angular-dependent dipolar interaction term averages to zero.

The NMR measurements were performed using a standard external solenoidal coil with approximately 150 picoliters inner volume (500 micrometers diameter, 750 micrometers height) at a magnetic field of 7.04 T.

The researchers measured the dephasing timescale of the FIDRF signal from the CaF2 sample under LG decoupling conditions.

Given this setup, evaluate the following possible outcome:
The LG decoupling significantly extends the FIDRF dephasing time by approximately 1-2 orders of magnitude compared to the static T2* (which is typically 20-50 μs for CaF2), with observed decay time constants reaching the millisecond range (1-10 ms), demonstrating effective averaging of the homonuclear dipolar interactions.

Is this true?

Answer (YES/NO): NO